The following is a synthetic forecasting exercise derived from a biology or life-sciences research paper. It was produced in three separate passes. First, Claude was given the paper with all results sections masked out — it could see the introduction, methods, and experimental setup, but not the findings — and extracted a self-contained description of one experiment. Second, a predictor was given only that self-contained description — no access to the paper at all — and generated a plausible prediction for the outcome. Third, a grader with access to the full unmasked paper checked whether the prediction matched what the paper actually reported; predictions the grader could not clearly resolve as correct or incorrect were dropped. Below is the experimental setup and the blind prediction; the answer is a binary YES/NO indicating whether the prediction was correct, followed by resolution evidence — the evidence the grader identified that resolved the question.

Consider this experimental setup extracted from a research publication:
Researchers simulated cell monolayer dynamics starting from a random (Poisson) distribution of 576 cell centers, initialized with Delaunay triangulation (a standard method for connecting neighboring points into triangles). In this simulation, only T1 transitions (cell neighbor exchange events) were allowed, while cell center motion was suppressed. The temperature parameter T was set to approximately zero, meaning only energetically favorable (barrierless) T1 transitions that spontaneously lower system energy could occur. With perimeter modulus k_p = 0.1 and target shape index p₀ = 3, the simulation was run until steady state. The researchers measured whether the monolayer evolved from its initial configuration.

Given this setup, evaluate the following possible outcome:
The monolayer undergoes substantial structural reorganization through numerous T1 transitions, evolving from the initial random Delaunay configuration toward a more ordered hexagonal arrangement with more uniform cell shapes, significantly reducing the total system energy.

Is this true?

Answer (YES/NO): NO